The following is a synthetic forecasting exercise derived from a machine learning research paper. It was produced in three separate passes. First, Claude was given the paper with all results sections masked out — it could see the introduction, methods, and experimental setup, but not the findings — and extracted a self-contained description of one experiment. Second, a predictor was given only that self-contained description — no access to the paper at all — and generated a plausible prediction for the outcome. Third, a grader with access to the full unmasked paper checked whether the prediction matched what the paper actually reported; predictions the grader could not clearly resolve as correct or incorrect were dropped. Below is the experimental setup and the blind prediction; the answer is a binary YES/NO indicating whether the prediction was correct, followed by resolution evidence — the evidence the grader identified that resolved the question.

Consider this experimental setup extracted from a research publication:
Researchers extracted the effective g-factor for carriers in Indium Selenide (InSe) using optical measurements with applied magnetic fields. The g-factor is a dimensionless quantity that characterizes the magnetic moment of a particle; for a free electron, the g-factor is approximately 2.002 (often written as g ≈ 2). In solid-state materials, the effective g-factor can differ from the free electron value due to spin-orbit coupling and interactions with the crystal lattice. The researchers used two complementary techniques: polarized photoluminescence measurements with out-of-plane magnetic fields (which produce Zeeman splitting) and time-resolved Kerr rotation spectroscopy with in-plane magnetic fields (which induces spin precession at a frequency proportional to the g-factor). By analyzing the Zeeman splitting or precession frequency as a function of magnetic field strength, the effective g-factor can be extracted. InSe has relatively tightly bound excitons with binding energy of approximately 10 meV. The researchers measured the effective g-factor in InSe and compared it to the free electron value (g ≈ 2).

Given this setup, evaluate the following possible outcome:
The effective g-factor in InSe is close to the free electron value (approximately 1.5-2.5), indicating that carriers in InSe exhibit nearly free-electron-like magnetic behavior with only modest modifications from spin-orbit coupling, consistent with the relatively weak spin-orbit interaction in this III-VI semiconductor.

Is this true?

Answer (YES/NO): NO